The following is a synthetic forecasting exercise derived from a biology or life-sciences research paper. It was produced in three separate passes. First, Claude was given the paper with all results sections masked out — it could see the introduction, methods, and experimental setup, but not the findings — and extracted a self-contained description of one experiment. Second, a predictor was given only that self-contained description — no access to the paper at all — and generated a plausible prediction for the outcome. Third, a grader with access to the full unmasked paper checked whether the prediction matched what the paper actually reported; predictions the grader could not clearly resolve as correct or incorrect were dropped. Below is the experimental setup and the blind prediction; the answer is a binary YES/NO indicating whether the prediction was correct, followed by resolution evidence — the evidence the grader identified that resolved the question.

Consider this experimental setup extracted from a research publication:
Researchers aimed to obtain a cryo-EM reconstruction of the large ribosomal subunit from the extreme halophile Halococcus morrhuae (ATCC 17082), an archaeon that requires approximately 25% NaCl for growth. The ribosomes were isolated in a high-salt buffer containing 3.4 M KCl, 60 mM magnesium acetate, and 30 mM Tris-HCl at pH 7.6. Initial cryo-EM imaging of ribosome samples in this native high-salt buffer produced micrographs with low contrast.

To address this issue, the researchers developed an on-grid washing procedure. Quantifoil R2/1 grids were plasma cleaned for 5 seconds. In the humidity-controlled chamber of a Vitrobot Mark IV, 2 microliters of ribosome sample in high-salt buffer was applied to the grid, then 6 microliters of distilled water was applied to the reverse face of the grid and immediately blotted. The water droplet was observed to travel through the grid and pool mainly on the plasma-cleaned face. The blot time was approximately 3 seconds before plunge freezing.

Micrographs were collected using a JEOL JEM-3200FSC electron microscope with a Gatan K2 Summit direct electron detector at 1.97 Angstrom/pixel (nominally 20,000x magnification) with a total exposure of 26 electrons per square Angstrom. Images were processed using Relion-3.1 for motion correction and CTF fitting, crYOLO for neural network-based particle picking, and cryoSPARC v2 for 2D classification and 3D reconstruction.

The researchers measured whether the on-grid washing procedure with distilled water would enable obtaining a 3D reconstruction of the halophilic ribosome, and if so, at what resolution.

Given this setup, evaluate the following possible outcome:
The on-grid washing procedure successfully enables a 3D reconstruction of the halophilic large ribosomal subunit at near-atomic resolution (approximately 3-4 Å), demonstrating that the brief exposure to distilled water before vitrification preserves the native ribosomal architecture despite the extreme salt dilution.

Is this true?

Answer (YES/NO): NO